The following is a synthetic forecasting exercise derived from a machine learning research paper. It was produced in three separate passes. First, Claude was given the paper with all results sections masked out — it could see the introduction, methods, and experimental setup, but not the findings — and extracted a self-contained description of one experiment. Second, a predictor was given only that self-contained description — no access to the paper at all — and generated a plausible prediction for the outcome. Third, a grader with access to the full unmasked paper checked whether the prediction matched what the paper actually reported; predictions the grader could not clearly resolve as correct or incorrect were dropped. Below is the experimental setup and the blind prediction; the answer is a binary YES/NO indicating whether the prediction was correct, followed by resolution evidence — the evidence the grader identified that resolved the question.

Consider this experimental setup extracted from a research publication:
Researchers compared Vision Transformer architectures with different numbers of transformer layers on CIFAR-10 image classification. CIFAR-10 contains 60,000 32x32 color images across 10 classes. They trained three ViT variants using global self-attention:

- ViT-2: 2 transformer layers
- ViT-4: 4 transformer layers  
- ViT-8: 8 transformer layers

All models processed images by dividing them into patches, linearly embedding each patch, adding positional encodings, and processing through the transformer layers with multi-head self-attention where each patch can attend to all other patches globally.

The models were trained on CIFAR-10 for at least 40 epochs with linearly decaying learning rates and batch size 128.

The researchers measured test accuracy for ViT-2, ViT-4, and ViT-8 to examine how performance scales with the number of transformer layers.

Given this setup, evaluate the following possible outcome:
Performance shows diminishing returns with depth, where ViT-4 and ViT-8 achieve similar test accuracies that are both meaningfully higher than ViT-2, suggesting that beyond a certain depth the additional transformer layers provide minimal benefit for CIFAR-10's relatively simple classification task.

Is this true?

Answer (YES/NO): NO